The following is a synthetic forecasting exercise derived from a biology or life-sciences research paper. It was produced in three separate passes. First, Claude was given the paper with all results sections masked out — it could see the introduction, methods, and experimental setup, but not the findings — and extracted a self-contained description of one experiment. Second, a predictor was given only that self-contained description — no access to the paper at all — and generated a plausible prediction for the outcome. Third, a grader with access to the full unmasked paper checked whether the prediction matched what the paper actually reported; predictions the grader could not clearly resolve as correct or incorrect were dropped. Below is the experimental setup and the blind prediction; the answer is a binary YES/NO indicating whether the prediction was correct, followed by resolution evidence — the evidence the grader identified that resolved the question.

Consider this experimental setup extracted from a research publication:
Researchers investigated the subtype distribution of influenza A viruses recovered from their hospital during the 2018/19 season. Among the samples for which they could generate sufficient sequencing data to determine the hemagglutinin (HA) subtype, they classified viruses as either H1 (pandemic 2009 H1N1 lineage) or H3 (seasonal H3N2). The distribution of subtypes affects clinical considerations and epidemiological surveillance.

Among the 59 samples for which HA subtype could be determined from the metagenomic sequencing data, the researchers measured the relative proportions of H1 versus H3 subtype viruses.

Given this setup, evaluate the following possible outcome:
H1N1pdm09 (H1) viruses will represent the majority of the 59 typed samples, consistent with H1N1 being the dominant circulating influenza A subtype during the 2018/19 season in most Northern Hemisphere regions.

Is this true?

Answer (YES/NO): YES